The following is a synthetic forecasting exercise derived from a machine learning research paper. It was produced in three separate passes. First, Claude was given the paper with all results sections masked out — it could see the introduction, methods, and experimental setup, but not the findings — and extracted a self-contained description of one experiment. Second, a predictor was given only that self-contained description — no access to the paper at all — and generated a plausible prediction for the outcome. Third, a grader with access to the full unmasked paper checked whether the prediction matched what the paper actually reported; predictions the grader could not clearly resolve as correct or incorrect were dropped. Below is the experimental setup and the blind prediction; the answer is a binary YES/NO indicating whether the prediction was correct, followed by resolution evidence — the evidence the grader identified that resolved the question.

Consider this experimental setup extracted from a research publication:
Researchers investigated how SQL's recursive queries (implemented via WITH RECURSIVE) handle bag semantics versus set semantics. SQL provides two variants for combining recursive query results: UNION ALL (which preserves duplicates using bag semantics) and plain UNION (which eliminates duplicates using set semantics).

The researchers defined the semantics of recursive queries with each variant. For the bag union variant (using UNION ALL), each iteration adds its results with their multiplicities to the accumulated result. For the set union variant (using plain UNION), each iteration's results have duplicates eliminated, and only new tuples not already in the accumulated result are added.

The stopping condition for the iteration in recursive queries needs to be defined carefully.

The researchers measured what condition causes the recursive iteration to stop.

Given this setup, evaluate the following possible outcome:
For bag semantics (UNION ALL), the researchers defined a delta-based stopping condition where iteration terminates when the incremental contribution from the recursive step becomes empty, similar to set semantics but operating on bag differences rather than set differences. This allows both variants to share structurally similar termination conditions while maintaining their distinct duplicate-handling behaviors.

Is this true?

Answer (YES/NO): NO